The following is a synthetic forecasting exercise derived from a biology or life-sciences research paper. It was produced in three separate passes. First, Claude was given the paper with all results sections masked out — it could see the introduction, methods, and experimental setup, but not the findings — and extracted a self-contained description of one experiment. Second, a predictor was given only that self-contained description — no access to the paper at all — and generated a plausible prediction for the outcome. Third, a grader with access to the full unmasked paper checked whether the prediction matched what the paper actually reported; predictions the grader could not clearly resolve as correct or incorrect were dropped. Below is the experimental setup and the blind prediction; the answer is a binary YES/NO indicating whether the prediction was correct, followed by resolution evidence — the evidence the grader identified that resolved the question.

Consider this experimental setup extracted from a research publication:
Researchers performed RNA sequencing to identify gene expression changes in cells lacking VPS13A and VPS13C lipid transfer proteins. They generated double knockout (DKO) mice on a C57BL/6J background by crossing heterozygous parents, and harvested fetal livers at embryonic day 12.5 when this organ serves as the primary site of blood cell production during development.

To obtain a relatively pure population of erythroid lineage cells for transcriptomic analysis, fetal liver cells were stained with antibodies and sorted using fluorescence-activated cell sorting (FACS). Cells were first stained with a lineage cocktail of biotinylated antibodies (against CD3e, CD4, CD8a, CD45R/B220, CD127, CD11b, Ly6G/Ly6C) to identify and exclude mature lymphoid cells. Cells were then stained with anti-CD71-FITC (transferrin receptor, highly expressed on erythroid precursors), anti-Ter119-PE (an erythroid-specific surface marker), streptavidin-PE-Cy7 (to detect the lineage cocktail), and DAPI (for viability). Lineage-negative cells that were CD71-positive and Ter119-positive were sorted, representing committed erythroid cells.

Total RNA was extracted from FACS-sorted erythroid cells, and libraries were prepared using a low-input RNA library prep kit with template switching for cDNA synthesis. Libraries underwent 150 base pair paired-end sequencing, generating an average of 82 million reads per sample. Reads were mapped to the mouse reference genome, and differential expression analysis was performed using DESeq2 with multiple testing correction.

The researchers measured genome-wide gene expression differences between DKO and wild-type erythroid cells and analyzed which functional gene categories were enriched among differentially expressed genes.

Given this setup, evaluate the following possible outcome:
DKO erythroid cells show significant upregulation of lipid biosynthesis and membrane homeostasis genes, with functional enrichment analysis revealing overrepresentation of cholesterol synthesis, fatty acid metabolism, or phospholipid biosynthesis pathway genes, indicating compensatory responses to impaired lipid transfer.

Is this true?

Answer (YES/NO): NO